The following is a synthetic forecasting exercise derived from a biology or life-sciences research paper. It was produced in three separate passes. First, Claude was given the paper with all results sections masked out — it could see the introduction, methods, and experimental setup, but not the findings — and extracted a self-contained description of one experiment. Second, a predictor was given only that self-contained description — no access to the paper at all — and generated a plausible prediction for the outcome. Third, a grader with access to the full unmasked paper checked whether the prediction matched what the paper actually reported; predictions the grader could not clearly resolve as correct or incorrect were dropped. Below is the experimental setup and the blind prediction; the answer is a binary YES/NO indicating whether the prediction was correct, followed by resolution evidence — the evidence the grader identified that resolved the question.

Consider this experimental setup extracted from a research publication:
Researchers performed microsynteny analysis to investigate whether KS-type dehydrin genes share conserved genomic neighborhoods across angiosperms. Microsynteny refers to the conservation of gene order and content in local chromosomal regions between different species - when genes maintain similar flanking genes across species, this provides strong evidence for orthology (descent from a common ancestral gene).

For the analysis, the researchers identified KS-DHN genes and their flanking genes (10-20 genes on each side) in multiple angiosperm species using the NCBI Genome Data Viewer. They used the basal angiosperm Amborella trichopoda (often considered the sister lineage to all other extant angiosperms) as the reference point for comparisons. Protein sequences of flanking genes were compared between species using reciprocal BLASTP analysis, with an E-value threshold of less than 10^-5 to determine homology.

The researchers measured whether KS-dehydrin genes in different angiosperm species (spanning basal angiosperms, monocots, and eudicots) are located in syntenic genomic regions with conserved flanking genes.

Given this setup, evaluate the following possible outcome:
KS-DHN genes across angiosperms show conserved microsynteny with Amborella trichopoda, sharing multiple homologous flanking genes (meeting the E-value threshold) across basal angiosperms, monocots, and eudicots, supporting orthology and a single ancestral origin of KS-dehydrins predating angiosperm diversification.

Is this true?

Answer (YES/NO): YES